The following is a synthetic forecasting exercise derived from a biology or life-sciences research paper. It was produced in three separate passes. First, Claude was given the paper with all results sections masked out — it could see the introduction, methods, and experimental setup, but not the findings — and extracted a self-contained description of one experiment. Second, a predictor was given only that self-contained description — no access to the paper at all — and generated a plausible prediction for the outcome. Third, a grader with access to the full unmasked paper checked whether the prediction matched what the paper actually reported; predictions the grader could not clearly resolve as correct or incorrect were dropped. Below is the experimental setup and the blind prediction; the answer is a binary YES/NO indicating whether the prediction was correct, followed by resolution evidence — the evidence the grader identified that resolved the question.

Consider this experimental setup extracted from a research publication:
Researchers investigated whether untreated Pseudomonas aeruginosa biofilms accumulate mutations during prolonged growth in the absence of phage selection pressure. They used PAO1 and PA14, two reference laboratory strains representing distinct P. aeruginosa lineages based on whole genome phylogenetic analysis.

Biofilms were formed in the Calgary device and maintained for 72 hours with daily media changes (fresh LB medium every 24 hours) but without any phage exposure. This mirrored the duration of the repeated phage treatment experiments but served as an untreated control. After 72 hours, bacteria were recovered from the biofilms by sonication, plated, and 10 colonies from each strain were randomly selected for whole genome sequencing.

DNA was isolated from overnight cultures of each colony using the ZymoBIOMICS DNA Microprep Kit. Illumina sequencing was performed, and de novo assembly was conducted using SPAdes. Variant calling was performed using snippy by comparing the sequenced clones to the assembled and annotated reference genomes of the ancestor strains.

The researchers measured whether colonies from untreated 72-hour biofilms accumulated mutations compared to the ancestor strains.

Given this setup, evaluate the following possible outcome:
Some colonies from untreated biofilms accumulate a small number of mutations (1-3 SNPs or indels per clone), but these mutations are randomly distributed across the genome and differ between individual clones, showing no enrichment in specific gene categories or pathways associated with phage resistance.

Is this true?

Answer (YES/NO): NO